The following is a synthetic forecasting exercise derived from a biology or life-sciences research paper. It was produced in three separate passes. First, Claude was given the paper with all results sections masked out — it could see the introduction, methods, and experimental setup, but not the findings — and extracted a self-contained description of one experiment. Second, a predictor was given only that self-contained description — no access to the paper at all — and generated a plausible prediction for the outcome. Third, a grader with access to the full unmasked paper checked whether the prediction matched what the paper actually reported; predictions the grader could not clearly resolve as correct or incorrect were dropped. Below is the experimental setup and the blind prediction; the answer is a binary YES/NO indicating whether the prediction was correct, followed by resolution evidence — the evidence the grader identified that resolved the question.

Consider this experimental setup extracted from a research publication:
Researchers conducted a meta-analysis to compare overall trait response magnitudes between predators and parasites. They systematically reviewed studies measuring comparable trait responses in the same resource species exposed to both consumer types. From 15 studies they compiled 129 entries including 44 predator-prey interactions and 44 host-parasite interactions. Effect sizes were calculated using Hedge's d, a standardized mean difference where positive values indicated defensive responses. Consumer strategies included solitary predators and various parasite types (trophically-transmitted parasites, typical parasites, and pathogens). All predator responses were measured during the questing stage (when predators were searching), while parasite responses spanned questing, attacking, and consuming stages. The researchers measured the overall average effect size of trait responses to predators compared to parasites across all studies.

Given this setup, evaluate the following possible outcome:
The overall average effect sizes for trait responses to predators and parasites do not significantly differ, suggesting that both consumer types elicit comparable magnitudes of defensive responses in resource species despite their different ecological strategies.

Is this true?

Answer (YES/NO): NO